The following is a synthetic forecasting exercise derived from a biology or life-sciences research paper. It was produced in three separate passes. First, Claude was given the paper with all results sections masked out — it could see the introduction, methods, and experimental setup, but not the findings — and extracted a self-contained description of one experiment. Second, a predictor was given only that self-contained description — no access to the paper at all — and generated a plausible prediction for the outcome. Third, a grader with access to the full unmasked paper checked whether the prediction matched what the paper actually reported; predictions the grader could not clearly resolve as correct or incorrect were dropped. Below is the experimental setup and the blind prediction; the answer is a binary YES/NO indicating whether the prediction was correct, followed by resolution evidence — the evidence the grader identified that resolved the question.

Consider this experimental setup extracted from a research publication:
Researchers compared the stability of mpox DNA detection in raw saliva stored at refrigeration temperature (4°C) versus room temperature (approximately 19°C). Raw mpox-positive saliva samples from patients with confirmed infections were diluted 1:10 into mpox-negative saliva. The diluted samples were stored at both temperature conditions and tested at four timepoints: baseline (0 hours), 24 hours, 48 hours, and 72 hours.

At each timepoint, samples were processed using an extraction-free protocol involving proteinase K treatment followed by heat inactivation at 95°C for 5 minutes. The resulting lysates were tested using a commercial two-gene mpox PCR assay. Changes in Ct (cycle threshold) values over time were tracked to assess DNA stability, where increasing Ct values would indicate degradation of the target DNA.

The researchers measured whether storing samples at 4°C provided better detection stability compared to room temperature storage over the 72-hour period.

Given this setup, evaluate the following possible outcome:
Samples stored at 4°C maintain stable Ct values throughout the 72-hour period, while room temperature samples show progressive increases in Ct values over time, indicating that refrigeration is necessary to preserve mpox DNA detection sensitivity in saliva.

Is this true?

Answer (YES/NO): NO